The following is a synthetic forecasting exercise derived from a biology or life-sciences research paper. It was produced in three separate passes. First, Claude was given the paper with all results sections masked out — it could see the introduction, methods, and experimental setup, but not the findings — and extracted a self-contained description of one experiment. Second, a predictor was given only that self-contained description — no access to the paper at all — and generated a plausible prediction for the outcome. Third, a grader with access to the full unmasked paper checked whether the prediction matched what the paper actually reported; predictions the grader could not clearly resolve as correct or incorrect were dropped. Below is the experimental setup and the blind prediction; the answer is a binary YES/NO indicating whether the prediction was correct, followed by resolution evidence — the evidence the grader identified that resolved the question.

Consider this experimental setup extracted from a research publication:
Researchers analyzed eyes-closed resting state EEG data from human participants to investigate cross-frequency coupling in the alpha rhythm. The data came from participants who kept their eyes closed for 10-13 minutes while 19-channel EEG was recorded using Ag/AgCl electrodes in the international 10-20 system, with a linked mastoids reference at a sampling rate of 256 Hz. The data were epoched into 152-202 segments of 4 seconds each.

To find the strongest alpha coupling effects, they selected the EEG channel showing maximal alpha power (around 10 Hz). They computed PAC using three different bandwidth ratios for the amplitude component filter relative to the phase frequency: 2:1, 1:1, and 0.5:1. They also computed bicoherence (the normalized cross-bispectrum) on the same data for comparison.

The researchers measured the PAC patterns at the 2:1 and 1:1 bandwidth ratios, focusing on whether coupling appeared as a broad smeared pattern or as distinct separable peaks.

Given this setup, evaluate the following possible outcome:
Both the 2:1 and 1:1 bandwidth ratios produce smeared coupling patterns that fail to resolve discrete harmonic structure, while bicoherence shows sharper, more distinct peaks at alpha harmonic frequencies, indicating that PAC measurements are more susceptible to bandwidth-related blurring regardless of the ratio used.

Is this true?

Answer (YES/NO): NO